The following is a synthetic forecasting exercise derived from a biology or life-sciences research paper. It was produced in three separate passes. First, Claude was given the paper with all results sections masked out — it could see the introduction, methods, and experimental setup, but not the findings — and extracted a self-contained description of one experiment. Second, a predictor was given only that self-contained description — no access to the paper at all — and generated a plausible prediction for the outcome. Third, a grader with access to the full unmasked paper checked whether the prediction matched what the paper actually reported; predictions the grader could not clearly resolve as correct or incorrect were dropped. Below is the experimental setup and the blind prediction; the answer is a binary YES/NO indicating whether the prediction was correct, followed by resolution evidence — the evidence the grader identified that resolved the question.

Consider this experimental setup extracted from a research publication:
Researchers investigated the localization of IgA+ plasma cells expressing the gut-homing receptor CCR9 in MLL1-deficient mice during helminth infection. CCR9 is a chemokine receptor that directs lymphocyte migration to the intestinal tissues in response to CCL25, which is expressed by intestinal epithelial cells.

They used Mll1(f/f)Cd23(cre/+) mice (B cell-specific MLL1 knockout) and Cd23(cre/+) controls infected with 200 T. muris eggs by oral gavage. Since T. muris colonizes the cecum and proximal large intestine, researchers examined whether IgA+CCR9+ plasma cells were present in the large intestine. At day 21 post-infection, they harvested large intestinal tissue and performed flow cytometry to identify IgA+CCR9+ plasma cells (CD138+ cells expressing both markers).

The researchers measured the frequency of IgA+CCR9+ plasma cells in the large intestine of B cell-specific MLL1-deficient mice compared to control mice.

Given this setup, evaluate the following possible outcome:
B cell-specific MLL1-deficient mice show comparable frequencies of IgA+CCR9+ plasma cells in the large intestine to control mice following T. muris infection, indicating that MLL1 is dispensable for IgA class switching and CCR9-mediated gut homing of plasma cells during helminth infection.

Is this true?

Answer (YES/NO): NO